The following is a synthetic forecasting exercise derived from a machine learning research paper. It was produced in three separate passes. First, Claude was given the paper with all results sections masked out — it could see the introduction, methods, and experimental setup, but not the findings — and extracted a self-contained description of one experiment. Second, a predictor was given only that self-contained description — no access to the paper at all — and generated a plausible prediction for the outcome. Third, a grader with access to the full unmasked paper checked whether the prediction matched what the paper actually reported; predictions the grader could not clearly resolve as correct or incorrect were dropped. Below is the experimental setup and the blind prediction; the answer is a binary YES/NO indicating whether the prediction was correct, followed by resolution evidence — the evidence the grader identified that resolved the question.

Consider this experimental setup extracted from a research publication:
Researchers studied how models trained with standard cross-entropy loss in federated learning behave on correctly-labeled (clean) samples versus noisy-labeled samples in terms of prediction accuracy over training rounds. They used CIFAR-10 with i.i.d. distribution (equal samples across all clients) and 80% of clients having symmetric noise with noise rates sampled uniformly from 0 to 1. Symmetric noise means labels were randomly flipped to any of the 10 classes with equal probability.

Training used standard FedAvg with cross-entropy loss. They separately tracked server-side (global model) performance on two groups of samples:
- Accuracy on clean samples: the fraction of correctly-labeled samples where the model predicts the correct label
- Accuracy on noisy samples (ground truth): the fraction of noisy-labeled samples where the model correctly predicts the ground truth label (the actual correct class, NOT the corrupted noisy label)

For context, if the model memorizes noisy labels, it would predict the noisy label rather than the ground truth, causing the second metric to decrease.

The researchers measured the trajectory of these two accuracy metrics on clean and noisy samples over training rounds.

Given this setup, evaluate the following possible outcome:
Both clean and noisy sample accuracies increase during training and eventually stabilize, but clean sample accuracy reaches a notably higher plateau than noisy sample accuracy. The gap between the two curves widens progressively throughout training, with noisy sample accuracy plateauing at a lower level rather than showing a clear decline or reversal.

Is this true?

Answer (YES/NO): NO